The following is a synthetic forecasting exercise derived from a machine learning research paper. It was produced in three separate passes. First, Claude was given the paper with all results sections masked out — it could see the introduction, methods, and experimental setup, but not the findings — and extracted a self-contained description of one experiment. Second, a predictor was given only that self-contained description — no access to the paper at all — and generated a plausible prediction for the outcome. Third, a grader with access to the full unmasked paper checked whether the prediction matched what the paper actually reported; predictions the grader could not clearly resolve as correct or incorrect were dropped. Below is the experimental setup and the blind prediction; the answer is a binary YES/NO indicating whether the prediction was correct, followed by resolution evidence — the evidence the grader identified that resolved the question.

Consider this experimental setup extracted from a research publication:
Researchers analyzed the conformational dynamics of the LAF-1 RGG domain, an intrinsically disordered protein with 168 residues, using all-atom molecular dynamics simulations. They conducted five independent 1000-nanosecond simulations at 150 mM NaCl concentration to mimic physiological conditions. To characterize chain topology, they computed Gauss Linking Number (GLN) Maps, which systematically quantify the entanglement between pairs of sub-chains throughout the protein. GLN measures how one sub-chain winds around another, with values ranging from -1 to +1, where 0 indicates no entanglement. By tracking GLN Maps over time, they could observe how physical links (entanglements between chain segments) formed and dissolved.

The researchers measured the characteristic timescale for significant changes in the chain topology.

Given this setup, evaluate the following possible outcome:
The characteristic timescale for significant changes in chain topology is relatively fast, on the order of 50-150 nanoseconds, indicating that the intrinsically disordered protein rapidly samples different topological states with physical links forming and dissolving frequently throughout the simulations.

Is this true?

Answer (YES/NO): NO